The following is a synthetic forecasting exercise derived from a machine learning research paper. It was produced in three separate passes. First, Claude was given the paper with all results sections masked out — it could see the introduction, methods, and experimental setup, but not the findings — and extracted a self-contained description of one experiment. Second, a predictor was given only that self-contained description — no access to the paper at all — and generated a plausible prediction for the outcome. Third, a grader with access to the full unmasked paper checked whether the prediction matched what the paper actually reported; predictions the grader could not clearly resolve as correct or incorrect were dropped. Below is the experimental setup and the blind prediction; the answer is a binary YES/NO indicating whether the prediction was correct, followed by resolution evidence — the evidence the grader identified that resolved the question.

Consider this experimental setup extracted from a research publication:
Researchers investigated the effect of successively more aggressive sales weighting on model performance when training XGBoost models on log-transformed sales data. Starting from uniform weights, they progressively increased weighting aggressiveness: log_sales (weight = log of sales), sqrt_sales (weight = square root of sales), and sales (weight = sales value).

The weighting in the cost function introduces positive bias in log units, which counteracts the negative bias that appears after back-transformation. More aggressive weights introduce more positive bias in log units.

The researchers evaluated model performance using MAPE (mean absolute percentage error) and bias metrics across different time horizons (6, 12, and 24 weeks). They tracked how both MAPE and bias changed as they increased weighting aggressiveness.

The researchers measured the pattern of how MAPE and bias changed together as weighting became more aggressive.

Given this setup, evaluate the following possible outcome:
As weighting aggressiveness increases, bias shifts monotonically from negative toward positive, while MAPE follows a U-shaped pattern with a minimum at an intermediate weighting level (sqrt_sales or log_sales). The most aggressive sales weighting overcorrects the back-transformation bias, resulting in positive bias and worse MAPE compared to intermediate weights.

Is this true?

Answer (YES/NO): NO